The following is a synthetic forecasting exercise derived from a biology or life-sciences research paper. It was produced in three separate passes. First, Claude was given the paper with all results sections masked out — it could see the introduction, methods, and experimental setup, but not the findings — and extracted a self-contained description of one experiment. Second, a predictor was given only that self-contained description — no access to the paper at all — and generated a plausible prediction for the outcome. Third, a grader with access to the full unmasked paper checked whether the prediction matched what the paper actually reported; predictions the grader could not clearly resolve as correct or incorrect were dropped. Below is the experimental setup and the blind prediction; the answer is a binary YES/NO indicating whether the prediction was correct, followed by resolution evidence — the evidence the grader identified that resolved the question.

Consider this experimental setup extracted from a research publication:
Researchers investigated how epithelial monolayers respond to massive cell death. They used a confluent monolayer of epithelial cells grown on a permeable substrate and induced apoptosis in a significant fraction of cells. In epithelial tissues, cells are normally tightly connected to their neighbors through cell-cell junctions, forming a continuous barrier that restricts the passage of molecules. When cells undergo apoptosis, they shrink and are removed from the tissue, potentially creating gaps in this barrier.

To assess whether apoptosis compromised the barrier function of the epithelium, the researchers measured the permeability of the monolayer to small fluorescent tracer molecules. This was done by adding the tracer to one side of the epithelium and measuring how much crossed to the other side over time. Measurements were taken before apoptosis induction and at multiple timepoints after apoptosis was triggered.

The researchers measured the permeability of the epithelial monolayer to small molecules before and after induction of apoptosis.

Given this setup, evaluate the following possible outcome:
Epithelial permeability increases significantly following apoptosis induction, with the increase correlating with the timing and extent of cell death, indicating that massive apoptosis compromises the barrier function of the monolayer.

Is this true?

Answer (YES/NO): YES